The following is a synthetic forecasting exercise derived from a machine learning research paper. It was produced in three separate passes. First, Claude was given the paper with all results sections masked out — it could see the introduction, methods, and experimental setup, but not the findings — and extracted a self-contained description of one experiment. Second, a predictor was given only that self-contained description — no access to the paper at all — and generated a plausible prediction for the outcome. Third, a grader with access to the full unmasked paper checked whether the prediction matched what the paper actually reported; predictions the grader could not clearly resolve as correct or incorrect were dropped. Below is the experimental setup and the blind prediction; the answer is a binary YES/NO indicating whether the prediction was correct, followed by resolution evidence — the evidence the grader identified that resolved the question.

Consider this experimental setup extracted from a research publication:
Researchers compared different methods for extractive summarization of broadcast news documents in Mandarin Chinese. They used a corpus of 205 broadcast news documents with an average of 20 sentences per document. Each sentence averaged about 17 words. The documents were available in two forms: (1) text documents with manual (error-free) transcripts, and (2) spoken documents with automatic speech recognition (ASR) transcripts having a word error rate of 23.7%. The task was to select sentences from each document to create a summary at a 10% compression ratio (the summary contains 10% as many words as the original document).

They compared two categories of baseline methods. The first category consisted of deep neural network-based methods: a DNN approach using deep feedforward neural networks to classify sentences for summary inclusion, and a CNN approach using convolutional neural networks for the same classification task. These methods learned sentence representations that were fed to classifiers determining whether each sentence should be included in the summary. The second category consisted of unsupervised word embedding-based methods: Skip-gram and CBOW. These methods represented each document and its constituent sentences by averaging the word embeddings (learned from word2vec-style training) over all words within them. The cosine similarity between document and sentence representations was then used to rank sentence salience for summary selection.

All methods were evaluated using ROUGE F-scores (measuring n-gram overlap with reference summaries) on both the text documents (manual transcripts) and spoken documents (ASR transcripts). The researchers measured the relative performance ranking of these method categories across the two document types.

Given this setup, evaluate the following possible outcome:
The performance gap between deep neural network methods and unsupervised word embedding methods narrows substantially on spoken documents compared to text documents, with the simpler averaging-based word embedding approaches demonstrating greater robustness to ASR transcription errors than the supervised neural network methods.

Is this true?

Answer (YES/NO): YES